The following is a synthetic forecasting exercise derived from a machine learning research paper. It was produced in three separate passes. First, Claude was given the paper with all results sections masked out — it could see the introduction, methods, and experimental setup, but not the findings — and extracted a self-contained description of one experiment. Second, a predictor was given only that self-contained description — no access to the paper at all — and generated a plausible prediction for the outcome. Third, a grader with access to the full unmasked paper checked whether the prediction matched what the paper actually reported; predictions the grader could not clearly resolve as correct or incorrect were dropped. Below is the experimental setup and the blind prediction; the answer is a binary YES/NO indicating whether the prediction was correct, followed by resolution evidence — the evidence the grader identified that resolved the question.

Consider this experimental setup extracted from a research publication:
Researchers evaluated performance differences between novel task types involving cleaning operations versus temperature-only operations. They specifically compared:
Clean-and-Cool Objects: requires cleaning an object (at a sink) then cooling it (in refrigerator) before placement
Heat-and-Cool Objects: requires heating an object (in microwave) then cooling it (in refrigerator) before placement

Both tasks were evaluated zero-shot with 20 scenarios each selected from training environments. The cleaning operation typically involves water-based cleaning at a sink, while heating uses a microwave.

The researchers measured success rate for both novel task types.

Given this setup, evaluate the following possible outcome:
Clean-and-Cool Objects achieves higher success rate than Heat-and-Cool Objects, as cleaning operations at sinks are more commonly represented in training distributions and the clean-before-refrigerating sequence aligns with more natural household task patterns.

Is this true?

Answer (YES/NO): YES